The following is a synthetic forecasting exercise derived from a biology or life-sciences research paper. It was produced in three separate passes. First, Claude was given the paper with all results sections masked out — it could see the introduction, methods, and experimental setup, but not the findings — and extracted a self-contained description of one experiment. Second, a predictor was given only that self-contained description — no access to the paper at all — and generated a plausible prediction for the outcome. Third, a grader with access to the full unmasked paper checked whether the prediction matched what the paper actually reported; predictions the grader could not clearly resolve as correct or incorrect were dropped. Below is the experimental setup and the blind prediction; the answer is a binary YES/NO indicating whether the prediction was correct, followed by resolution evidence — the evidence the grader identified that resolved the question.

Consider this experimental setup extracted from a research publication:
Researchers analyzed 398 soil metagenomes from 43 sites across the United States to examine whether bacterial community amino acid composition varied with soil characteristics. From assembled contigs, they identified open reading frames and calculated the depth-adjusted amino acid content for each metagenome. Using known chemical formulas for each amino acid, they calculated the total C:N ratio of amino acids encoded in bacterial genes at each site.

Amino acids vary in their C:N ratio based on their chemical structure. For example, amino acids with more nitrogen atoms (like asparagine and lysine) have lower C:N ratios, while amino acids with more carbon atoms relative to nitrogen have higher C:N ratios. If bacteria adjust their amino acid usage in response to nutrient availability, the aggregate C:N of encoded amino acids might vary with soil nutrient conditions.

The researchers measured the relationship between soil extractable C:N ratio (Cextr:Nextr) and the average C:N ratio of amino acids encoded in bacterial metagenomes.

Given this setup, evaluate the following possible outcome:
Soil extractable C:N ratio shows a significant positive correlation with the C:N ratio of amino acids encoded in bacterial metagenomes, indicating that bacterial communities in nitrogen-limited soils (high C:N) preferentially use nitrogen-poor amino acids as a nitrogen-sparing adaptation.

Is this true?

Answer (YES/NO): NO